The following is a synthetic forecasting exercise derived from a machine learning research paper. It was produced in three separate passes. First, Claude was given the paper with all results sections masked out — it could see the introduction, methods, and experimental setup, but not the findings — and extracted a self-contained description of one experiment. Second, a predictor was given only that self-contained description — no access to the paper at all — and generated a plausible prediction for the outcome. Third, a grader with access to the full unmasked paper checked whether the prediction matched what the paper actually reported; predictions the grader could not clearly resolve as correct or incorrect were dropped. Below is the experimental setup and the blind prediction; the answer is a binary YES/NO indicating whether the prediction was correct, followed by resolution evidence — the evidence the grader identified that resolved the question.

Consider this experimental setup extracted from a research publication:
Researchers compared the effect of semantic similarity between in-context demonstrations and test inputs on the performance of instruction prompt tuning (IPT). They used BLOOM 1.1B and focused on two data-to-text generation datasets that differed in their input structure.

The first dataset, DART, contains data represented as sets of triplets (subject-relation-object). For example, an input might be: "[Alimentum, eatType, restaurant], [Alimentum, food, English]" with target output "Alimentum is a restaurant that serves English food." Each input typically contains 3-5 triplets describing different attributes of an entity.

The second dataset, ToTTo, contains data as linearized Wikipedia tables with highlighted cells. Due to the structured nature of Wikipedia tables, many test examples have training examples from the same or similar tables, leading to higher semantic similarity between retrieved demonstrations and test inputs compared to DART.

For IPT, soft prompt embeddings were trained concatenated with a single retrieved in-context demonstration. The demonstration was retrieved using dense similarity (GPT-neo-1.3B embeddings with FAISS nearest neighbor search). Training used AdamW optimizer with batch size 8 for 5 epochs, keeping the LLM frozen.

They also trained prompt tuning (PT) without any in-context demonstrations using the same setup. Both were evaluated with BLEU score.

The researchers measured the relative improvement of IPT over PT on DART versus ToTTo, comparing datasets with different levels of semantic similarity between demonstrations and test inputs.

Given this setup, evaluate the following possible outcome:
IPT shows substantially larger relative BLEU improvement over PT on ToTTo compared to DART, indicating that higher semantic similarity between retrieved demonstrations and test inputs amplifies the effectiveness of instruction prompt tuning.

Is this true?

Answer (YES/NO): YES